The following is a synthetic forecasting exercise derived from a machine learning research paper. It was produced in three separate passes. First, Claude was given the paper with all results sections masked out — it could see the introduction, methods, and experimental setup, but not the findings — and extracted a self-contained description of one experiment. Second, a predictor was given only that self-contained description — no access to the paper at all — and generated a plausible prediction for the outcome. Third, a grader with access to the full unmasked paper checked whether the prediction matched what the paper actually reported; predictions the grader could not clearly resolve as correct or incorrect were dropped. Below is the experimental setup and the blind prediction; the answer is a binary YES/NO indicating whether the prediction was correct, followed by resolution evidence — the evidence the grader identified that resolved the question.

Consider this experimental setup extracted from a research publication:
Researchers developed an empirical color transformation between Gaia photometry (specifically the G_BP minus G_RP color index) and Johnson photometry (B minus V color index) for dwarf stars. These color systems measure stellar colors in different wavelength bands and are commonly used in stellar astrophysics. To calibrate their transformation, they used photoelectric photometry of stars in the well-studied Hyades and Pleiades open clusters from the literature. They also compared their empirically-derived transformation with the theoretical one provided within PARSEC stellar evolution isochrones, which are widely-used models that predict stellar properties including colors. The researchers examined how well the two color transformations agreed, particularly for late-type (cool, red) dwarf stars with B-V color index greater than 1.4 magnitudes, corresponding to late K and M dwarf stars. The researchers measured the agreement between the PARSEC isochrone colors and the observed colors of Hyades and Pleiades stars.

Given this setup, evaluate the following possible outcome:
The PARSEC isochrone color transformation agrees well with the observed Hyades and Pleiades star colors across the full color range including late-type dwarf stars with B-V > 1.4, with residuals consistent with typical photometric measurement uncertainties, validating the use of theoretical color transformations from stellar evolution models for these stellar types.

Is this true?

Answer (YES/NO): NO